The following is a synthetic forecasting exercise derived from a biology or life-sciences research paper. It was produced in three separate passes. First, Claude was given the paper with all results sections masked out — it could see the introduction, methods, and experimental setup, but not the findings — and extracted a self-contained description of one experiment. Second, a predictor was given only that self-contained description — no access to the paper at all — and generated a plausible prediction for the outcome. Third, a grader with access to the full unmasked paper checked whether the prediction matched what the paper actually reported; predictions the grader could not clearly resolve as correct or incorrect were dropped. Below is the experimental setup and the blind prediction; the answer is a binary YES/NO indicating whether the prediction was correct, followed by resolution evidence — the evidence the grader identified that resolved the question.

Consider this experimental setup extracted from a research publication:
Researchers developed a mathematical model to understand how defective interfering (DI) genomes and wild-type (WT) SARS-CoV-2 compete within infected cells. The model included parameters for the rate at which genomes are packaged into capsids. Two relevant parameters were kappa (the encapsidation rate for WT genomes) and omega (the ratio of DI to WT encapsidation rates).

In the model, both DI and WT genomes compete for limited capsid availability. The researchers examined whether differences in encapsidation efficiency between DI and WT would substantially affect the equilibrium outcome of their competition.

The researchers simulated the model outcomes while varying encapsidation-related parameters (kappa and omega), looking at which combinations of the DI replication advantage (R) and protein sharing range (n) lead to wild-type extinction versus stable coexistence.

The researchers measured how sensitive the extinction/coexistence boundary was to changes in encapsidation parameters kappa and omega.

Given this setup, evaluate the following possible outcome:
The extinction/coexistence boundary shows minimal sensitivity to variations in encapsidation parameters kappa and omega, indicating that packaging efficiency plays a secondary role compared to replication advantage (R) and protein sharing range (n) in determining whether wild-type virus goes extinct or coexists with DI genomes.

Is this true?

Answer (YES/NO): YES